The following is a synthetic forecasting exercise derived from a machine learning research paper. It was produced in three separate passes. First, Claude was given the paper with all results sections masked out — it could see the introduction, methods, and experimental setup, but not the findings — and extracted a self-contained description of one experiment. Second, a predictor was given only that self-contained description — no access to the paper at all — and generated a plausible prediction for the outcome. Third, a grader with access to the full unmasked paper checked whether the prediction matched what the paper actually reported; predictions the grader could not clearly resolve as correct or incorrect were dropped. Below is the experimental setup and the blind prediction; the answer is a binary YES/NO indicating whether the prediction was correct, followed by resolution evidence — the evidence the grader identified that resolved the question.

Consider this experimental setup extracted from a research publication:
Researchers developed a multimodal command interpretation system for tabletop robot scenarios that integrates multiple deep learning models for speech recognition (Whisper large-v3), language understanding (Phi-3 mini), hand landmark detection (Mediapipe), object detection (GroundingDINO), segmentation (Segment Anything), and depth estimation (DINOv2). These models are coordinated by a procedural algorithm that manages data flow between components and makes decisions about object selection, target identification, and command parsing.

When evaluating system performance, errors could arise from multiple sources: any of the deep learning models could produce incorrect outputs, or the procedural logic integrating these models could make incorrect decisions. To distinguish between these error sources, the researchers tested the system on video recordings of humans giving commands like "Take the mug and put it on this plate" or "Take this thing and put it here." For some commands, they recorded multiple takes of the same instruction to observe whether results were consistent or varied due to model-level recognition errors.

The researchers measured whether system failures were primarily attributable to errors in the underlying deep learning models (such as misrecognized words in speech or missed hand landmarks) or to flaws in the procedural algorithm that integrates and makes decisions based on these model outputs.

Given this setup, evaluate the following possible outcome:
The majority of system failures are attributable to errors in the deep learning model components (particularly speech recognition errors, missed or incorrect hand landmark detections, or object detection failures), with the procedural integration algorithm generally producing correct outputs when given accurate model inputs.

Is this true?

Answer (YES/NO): YES